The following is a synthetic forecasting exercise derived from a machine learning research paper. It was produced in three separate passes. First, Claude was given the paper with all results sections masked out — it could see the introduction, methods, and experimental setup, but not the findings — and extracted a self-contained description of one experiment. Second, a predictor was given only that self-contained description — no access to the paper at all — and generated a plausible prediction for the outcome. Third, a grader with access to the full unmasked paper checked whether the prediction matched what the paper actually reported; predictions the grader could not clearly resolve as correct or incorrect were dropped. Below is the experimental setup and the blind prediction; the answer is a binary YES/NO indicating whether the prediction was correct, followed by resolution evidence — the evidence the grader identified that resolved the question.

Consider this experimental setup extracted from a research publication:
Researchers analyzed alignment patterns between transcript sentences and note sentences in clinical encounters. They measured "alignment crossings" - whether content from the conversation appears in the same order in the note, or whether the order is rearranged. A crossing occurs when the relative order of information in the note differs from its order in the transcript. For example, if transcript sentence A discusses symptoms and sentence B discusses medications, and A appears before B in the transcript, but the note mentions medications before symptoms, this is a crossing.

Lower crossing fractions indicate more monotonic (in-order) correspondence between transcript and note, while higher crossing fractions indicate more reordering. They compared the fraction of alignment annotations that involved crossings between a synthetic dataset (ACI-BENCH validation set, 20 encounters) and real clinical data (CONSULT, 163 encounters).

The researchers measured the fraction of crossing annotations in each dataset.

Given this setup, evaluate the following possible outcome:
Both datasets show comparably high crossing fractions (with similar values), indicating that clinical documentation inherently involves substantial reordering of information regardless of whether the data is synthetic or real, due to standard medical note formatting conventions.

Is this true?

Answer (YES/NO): YES